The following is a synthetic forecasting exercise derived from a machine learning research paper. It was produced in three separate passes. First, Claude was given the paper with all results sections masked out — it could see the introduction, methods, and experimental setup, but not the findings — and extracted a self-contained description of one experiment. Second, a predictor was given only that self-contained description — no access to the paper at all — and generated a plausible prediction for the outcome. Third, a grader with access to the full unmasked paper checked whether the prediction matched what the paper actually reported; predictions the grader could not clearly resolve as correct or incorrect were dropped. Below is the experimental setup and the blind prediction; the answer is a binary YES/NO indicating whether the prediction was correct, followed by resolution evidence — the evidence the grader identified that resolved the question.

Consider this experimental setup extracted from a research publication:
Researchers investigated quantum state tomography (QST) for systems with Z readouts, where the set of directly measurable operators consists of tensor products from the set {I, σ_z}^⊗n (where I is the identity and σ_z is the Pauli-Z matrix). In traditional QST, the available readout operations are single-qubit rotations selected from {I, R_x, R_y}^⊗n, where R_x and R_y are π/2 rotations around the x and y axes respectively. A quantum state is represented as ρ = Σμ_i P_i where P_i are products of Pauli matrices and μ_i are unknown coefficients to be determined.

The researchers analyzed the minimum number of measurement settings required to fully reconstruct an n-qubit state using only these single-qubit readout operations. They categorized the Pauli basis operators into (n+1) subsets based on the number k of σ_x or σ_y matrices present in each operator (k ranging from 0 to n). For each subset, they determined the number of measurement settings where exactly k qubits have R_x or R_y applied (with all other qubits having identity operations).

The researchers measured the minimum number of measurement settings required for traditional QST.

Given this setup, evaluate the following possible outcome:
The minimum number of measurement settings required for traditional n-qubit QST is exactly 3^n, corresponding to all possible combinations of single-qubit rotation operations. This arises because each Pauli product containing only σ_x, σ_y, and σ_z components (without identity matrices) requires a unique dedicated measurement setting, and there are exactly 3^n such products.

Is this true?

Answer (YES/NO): NO